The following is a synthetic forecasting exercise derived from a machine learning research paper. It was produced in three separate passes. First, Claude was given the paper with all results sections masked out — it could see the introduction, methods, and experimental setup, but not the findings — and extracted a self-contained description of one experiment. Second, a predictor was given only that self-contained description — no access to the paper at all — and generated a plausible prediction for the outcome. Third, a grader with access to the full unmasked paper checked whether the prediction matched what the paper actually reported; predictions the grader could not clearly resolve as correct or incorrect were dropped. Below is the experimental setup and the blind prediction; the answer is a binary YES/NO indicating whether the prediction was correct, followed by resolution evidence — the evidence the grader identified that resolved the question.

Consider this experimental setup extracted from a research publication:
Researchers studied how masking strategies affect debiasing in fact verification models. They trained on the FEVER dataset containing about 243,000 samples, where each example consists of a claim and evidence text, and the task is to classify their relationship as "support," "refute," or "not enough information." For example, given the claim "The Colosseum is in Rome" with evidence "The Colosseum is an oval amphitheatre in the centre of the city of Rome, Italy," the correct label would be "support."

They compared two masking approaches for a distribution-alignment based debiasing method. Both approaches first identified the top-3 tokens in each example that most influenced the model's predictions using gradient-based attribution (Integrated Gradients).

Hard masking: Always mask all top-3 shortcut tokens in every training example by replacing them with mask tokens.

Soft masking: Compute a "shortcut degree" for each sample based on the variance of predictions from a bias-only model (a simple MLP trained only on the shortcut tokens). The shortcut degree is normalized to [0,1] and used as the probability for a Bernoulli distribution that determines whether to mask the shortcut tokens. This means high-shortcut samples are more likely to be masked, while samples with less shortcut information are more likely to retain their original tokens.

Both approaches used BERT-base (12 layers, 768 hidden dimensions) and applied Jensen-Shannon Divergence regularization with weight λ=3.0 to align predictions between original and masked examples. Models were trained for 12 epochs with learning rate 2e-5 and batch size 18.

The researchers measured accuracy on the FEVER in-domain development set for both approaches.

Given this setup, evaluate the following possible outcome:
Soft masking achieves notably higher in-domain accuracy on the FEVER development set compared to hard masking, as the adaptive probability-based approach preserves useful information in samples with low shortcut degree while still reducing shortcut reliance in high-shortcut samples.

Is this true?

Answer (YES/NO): NO